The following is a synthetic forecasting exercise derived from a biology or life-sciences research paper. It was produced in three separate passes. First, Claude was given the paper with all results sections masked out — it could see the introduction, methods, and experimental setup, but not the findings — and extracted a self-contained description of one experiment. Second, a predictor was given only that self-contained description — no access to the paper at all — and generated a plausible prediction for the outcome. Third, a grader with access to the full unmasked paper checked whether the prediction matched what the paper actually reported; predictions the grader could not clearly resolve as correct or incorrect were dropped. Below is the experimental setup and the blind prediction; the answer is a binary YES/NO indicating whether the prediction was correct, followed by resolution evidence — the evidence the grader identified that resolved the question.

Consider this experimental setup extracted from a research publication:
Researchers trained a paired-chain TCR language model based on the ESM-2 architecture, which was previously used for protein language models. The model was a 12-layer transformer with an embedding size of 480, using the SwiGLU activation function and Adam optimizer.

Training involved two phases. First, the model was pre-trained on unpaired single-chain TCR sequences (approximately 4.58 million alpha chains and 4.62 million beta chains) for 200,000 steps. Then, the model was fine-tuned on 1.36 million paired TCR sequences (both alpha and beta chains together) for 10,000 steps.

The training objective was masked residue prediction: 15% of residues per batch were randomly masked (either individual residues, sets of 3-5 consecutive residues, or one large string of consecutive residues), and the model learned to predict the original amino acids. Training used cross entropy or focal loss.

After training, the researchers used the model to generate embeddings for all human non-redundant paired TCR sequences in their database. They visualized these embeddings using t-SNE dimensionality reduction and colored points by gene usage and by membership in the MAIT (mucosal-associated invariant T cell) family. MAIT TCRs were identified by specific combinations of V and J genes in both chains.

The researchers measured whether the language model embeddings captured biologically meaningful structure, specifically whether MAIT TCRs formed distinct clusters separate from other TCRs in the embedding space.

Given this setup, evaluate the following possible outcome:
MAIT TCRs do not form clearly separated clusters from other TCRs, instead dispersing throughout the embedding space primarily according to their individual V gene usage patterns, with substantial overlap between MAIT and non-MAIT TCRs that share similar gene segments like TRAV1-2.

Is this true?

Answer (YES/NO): NO